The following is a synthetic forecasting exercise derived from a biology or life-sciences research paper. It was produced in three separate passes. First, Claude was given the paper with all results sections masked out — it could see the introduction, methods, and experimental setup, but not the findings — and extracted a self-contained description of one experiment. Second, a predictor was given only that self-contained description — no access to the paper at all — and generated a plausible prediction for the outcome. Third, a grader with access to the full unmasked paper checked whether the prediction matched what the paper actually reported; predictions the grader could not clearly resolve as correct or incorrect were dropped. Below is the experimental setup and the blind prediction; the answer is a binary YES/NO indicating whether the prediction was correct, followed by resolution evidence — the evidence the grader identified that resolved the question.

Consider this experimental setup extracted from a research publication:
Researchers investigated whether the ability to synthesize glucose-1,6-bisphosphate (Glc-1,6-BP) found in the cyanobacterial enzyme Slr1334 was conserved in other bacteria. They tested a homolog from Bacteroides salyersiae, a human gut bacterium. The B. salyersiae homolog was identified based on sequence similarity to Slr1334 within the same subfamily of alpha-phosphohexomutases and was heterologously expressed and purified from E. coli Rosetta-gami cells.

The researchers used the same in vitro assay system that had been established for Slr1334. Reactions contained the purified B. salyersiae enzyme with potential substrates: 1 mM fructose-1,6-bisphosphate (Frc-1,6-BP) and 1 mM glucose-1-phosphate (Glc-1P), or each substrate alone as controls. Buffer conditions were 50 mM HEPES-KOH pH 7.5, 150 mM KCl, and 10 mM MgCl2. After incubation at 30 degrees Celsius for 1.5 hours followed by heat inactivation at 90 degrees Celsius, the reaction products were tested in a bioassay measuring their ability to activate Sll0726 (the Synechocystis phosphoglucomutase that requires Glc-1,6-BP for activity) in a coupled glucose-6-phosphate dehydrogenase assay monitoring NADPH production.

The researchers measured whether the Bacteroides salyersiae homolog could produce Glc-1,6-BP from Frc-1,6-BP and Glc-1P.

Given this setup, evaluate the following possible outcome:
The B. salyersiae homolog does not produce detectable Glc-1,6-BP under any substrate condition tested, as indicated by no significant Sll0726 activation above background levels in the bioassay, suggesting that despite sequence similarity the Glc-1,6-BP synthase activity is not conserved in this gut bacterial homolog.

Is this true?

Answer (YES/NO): NO